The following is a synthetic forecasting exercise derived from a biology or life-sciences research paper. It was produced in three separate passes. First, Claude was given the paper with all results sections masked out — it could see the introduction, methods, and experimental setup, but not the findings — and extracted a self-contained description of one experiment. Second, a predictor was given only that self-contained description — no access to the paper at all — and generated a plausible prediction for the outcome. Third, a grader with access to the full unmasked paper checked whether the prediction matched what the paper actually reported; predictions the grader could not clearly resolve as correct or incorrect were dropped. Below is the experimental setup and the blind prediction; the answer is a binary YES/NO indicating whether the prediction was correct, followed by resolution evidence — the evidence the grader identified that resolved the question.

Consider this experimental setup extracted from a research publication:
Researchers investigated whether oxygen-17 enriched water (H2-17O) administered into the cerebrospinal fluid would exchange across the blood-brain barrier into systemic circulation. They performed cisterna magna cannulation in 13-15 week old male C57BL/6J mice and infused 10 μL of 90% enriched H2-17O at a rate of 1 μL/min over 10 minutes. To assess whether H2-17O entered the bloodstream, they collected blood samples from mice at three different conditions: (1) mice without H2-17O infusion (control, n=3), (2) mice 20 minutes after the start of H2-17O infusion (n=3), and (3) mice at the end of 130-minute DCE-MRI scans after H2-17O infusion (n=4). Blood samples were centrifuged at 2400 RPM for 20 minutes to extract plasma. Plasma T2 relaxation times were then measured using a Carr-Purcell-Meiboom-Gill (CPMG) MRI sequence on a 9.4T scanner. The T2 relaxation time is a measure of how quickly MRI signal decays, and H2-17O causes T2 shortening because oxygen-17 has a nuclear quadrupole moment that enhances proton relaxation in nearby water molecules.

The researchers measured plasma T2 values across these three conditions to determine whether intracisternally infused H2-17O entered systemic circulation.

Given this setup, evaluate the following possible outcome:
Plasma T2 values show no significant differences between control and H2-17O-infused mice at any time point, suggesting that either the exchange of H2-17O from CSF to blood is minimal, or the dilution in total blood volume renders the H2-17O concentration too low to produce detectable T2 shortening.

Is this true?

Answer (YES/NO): YES